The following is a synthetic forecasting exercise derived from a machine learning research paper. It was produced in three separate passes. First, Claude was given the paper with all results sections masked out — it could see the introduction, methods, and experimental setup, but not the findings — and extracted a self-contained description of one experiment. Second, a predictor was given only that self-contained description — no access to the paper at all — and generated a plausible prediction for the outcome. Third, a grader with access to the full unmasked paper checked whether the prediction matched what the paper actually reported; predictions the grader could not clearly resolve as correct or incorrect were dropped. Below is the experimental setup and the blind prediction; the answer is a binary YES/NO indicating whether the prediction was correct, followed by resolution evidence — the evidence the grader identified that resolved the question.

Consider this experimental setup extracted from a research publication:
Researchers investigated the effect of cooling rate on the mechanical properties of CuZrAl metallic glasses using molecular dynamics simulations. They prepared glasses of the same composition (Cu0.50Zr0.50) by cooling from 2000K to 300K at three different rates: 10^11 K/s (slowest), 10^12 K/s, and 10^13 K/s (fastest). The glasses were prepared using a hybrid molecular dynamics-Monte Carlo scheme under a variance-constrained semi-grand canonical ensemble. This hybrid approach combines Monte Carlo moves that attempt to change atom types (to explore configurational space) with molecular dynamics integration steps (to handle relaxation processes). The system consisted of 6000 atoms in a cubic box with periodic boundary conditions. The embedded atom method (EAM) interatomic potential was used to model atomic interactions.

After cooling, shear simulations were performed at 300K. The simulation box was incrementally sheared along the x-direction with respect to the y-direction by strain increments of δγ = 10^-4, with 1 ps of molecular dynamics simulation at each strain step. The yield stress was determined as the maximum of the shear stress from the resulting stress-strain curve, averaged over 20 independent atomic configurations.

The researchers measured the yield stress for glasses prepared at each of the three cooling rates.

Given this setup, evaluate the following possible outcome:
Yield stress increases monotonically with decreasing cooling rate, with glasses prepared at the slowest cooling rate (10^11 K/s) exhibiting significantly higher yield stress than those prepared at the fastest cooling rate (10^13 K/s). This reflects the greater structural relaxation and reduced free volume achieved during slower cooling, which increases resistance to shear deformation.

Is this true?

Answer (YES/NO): YES